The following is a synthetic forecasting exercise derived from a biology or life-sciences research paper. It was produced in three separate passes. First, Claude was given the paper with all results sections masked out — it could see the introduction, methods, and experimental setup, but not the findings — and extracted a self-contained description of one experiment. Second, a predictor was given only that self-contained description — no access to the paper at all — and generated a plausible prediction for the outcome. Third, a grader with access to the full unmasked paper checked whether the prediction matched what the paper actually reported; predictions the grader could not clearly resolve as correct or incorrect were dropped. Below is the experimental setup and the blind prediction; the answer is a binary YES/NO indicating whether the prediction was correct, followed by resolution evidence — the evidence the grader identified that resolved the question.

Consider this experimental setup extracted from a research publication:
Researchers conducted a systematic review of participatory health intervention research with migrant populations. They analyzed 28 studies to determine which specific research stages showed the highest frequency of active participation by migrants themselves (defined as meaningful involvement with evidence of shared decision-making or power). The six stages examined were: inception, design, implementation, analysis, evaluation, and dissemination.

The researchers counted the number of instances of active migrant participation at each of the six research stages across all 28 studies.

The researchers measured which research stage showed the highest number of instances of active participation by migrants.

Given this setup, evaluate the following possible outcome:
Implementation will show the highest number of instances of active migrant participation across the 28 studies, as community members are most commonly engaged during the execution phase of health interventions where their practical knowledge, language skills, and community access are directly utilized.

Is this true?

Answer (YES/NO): NO